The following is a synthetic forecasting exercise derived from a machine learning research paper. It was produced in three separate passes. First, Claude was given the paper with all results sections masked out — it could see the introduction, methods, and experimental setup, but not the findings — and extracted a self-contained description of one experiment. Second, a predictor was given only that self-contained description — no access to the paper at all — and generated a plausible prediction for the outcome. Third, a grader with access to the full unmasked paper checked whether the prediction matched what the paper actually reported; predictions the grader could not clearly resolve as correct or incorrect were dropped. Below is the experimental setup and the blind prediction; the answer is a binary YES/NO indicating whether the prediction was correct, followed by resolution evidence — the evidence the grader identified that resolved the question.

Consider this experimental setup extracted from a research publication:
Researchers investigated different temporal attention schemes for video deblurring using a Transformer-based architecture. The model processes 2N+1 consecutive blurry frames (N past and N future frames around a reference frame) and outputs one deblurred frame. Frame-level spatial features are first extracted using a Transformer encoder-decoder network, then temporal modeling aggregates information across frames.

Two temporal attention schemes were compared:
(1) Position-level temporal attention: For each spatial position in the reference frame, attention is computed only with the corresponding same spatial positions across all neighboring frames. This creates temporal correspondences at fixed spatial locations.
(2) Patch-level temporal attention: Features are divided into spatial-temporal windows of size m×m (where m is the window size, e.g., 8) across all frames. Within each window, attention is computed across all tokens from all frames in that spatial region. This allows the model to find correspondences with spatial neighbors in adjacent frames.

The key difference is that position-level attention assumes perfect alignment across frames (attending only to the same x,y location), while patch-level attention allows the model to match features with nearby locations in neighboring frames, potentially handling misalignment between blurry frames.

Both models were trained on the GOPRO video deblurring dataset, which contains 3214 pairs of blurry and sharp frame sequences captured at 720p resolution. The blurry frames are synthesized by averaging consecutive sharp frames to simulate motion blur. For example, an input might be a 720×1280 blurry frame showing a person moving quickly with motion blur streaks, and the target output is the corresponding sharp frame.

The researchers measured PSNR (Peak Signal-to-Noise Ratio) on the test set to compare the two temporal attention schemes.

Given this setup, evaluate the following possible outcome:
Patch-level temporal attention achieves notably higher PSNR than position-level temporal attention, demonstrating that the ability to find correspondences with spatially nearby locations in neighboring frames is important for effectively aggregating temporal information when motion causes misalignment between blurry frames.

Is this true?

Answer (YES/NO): YES